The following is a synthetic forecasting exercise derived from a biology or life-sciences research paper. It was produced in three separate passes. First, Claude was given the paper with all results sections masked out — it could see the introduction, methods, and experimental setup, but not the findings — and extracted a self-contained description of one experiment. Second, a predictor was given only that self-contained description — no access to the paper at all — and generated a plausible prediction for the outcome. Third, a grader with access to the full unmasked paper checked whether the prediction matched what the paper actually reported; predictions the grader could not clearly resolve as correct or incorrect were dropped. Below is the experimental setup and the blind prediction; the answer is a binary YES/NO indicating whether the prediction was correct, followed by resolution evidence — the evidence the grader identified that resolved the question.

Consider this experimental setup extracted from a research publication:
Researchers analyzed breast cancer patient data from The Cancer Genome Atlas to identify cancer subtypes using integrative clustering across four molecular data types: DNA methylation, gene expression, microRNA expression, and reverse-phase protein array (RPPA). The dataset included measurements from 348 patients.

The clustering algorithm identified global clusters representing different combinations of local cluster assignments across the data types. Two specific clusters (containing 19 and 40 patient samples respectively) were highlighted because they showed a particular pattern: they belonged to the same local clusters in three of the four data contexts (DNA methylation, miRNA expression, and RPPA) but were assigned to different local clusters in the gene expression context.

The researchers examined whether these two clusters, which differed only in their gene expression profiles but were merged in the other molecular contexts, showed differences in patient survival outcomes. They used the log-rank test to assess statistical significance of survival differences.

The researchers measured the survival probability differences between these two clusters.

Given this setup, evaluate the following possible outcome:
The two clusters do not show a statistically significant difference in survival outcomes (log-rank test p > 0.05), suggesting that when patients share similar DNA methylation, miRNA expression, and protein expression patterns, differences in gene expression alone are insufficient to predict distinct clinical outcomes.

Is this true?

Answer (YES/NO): NO